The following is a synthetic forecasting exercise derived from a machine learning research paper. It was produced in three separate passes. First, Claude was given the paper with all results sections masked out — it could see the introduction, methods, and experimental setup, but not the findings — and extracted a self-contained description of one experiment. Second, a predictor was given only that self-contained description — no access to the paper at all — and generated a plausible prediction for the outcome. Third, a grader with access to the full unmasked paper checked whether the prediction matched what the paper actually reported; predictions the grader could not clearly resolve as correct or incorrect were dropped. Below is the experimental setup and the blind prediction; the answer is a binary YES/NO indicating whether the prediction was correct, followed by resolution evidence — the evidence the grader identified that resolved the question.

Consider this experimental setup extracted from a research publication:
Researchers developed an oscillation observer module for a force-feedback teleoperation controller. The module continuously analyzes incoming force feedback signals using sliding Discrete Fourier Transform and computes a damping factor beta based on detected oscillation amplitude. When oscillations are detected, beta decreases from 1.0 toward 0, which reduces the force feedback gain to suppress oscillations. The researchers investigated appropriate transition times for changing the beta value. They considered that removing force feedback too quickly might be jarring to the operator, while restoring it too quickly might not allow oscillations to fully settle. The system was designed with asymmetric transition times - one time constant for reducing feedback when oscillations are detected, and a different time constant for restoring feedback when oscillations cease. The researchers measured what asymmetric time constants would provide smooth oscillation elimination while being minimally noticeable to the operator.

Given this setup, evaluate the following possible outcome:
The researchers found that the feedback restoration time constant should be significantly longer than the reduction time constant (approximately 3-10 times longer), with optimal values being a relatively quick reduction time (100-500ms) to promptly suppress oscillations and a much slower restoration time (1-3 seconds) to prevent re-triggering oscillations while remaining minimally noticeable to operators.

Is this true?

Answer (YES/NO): NO